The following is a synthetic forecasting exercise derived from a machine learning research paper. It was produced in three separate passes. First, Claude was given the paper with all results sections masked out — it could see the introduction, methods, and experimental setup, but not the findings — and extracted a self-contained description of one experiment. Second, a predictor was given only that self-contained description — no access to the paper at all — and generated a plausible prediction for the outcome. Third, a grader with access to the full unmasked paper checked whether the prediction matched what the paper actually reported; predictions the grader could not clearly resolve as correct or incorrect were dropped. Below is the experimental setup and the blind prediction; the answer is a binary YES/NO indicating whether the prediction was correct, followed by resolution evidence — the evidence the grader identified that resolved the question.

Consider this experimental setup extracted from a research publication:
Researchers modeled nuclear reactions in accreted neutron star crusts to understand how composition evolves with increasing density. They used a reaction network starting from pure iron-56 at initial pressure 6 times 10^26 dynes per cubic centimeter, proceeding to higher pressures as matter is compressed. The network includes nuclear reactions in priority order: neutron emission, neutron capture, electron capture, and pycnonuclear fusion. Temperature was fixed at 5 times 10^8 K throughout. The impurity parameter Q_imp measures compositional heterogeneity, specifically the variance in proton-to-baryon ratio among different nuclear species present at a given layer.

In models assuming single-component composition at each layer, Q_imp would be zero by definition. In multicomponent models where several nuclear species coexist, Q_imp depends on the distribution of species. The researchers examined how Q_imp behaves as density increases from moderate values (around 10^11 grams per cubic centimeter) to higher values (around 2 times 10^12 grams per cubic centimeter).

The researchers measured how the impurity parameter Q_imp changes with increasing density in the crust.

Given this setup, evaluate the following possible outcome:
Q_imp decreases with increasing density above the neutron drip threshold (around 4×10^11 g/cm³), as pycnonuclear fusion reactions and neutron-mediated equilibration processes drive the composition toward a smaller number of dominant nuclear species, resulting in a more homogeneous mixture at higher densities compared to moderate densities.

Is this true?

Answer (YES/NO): NO